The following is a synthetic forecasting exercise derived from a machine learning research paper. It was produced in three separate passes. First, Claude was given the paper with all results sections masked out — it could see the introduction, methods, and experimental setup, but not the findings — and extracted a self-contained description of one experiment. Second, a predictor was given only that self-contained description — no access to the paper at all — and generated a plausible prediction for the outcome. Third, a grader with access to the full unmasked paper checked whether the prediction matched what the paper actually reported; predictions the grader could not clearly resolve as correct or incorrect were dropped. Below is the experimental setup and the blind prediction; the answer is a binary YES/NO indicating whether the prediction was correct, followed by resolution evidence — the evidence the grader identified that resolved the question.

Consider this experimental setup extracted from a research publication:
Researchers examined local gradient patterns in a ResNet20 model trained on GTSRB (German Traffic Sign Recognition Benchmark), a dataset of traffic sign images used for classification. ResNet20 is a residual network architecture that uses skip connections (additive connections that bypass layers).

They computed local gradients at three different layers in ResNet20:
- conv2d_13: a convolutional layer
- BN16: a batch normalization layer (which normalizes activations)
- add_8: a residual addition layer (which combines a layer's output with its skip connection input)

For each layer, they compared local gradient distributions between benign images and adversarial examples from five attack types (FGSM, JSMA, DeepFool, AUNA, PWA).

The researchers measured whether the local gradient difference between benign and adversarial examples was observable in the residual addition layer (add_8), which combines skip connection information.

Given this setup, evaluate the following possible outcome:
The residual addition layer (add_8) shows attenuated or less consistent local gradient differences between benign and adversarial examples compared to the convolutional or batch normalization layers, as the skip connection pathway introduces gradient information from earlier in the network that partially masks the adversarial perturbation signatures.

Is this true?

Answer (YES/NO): NO